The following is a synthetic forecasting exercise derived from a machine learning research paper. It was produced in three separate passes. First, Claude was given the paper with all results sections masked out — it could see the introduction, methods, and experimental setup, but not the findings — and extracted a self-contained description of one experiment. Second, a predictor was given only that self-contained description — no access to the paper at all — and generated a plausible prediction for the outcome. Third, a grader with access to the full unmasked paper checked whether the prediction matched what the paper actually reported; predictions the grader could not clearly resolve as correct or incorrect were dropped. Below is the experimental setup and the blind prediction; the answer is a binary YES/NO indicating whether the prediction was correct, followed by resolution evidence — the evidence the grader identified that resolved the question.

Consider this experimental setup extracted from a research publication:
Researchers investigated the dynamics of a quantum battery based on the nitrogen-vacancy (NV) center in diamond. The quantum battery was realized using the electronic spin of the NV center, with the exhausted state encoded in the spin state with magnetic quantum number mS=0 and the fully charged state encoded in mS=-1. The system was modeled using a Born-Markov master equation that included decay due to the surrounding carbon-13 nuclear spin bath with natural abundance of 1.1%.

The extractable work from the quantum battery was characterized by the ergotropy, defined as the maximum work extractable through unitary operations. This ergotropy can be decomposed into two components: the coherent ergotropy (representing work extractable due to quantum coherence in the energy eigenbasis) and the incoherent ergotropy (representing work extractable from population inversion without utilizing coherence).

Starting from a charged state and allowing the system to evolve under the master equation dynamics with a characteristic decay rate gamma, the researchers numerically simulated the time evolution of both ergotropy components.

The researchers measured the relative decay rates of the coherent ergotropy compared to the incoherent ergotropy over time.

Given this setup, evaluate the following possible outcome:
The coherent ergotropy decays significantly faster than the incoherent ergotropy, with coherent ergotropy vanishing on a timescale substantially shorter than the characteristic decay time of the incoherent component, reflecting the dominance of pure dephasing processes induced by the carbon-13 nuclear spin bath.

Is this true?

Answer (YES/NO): NO